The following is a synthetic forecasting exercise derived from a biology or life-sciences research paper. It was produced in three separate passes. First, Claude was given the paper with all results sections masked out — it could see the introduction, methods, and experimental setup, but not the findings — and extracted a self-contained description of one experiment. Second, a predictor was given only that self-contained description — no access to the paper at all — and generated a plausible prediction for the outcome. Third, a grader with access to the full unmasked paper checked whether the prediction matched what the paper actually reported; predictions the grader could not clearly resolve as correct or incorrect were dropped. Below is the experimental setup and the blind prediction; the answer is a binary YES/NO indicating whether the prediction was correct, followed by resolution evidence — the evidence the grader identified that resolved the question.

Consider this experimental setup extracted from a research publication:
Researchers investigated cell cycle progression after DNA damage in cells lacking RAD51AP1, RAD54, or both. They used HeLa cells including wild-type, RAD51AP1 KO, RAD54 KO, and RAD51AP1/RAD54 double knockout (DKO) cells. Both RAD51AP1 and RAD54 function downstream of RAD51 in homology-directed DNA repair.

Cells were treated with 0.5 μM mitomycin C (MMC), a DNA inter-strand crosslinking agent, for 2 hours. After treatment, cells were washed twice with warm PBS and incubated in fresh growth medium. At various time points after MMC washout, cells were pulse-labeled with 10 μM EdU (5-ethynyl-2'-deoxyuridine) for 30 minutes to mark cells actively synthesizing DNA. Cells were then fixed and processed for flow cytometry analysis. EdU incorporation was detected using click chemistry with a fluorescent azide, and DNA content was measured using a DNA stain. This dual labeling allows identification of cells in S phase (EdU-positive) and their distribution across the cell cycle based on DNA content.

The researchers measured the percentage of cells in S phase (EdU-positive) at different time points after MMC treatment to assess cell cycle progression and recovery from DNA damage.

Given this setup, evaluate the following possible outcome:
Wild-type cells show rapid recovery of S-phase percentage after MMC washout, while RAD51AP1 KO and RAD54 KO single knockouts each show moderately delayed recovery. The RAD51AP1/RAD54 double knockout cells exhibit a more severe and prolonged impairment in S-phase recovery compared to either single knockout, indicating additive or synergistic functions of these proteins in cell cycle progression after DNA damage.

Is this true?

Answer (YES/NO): NO